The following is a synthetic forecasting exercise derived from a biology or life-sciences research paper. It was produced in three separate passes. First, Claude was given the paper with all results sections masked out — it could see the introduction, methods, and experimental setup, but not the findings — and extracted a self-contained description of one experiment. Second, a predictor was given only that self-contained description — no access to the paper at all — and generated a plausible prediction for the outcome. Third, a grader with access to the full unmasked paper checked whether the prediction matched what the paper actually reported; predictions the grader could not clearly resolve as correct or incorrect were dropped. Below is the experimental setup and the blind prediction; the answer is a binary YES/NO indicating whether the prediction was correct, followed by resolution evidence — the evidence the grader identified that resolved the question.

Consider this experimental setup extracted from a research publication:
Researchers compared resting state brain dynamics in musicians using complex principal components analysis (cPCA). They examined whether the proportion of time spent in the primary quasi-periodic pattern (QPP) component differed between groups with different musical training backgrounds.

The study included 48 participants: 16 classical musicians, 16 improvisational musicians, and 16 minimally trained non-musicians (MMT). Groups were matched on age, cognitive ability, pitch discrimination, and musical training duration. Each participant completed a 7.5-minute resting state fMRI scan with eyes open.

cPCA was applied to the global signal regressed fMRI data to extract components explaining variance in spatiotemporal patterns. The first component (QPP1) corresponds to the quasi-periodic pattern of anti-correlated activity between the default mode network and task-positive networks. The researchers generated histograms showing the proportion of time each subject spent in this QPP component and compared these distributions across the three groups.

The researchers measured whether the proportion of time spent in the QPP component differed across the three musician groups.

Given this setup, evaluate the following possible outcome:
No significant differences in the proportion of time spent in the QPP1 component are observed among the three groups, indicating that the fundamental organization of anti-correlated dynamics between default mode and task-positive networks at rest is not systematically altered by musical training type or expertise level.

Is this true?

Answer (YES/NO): YES